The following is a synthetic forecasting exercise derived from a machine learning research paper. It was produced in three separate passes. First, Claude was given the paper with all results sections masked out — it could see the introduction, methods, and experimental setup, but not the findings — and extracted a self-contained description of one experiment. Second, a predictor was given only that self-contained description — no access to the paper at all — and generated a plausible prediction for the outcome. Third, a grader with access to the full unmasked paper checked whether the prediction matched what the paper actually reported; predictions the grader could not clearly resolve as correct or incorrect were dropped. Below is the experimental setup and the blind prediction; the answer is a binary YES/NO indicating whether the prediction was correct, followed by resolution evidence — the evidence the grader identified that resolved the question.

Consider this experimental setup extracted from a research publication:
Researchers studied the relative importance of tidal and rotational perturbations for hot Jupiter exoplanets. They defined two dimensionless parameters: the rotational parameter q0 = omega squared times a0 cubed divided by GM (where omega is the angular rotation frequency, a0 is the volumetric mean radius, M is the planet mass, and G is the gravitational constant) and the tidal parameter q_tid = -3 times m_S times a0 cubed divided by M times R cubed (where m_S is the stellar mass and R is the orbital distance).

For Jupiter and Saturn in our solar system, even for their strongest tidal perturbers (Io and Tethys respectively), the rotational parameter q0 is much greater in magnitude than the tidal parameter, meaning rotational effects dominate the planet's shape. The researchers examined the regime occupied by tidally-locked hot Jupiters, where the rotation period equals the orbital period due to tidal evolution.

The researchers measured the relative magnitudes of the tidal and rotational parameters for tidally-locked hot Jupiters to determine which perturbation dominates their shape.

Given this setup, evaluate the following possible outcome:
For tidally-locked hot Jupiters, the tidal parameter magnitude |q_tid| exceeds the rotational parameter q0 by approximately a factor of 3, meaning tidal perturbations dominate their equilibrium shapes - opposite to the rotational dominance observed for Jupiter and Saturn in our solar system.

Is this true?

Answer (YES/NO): NO